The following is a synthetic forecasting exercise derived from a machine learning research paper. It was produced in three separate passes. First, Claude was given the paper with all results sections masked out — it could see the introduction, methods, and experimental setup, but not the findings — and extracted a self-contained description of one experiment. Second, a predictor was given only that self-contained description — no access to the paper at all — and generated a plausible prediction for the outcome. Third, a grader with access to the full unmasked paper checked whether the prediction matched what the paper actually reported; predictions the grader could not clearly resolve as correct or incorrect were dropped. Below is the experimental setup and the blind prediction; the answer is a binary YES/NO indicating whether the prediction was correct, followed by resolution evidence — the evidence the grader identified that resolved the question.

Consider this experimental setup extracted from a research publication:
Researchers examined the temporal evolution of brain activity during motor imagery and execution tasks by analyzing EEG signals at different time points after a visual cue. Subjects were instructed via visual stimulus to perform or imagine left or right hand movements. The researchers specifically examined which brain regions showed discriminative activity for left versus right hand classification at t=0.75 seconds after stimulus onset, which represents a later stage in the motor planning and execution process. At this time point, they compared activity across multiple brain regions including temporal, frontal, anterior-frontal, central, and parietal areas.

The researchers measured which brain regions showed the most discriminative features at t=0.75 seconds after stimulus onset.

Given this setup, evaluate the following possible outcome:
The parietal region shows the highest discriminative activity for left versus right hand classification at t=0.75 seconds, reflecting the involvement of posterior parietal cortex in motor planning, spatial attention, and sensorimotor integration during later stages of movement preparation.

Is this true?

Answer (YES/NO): NO